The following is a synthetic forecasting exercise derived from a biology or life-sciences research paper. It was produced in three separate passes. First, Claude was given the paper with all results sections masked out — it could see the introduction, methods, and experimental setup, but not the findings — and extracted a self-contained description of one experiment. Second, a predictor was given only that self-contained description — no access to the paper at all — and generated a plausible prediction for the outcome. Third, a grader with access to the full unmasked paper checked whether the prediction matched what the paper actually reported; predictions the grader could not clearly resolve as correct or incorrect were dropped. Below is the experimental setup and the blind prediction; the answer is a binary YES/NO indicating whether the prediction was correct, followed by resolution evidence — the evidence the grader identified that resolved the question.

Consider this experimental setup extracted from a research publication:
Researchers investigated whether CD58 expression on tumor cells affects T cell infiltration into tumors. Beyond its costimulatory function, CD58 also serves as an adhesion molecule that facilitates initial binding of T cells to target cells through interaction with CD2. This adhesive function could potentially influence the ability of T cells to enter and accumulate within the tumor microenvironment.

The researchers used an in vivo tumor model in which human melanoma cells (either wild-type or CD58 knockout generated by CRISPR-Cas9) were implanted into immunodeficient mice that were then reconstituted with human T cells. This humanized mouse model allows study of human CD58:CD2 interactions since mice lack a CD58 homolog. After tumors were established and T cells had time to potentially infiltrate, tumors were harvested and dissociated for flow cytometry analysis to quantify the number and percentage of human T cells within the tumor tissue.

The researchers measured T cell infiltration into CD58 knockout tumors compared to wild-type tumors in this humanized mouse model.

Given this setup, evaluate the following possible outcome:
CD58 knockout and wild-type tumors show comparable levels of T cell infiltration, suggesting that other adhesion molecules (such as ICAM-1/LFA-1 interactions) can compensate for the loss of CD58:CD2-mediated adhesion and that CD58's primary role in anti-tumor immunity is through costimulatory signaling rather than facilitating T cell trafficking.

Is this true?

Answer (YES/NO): NO